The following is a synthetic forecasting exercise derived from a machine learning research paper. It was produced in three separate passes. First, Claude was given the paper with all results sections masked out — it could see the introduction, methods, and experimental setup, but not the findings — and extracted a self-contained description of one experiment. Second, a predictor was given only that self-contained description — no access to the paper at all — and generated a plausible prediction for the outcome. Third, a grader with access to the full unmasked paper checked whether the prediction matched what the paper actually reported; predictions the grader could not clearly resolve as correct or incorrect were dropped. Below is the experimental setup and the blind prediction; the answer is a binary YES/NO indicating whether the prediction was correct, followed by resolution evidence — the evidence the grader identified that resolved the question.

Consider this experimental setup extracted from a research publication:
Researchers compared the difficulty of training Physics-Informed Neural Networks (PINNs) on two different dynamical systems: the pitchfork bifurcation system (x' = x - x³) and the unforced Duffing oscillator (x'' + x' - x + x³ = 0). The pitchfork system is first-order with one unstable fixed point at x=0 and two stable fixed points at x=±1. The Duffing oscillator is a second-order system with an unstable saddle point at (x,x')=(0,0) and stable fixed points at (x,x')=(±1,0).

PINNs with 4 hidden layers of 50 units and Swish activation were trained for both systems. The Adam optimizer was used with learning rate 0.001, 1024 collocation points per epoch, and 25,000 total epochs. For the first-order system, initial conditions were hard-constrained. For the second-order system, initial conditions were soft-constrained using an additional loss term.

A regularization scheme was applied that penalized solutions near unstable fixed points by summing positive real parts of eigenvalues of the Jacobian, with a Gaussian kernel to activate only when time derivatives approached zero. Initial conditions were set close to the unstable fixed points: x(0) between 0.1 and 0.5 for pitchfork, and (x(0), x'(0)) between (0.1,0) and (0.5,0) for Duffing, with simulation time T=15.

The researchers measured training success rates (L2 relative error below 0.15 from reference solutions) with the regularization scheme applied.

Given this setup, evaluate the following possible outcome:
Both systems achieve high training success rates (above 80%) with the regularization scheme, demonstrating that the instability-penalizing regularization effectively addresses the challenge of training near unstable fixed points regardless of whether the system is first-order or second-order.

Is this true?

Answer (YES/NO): NO